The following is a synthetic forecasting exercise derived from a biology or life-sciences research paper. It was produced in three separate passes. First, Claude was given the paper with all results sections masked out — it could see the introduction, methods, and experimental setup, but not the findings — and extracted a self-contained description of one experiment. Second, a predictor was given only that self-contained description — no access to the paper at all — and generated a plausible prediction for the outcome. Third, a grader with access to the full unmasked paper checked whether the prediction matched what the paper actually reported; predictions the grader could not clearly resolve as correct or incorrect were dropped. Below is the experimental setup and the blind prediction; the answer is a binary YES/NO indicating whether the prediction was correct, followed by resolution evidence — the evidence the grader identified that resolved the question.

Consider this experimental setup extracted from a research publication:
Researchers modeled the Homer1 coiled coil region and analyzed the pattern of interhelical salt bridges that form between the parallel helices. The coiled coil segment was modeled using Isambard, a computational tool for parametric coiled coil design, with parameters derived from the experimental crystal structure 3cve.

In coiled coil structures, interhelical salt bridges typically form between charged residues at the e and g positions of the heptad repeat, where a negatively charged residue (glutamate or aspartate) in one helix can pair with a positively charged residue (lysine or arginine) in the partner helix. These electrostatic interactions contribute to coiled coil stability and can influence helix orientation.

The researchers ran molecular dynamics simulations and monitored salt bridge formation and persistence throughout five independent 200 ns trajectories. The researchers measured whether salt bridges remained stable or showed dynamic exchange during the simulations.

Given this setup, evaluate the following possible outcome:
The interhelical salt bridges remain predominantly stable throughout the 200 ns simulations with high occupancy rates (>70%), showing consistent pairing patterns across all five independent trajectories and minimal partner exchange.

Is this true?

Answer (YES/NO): NO